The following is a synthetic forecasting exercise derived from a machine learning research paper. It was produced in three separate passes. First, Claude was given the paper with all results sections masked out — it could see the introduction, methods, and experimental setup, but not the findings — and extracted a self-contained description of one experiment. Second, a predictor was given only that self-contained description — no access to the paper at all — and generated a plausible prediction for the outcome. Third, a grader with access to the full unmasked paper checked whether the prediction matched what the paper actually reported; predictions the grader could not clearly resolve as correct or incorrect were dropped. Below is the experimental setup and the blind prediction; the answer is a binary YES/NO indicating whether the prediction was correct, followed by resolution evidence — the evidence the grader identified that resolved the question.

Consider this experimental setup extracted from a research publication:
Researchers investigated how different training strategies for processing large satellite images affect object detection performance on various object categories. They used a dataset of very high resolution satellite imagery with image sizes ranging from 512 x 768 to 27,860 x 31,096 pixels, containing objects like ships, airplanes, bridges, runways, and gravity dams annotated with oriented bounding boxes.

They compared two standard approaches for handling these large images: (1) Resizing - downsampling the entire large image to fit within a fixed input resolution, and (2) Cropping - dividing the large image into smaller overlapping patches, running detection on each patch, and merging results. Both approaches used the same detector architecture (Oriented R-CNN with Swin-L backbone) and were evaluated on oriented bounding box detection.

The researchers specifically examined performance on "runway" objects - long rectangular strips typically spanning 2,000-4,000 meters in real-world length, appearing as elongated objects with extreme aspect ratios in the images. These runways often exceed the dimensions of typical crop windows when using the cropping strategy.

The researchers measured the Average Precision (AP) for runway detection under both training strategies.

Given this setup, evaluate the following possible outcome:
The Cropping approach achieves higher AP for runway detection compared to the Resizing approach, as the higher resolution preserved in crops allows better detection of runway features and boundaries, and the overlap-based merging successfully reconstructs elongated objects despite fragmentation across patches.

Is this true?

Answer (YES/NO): NO